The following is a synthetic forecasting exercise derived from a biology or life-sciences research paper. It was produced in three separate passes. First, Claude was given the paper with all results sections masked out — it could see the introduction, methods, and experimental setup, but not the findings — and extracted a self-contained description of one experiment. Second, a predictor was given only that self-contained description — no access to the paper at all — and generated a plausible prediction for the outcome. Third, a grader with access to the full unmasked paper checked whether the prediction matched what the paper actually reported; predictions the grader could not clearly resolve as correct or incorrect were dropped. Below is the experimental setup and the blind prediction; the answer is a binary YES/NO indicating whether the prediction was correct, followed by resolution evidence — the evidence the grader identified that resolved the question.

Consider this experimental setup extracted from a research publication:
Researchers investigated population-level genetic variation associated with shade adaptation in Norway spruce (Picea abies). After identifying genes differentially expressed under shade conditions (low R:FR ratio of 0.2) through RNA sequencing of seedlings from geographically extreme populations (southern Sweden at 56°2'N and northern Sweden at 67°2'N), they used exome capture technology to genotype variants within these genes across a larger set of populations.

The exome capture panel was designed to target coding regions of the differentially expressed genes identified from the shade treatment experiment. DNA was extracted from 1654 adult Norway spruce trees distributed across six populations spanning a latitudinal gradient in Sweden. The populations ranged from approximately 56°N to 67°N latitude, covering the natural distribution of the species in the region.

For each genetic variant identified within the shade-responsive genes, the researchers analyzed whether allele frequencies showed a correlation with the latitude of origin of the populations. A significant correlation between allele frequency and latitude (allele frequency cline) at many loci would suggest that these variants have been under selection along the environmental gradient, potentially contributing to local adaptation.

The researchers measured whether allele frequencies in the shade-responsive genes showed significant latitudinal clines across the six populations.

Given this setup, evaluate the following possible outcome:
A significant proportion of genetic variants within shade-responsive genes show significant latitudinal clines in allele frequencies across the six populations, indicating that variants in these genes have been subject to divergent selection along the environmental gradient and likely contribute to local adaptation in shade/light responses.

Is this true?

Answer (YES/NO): YES